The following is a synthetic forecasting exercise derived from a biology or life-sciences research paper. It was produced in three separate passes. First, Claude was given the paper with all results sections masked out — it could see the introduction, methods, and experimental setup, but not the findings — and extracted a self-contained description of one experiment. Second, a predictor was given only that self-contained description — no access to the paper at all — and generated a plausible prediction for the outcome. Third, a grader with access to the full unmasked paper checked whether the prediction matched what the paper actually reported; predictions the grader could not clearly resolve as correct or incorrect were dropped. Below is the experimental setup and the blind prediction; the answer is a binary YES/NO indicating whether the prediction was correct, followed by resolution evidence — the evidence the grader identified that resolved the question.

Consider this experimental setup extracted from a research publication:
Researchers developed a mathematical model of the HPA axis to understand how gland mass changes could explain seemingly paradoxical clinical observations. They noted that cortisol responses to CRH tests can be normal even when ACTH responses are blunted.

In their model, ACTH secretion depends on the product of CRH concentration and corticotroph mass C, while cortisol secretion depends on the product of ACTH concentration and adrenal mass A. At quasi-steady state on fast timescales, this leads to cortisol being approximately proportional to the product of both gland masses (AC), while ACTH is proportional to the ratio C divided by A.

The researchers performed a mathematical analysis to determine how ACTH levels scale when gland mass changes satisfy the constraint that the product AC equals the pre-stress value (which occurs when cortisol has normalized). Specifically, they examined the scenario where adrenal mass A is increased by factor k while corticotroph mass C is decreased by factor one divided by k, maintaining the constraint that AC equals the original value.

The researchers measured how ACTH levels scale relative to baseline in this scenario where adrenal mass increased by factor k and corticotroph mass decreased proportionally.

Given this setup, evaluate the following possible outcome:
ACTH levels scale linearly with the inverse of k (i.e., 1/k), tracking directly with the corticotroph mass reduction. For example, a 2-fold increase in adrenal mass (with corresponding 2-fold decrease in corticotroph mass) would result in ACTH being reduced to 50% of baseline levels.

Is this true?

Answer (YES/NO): NO